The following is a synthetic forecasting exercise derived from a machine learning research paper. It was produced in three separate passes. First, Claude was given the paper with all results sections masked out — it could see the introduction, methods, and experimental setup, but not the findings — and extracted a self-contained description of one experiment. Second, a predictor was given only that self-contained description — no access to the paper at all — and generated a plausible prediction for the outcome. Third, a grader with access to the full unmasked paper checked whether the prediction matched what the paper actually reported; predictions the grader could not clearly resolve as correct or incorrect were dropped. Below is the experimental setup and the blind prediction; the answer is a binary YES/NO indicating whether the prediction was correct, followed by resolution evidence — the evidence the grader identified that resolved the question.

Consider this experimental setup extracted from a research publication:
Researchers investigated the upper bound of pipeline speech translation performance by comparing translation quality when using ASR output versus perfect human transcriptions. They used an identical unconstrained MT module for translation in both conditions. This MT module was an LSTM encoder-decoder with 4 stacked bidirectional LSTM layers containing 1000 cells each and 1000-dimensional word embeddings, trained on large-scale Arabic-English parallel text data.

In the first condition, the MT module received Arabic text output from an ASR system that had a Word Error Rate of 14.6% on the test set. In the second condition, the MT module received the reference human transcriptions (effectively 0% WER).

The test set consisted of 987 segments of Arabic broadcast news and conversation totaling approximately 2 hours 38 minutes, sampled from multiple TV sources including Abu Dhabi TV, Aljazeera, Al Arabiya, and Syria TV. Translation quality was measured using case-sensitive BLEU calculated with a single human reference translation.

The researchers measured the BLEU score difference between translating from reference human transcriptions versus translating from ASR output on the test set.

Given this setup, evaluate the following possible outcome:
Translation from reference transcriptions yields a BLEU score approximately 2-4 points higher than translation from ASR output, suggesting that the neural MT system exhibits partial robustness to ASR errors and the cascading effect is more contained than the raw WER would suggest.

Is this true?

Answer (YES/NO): YES